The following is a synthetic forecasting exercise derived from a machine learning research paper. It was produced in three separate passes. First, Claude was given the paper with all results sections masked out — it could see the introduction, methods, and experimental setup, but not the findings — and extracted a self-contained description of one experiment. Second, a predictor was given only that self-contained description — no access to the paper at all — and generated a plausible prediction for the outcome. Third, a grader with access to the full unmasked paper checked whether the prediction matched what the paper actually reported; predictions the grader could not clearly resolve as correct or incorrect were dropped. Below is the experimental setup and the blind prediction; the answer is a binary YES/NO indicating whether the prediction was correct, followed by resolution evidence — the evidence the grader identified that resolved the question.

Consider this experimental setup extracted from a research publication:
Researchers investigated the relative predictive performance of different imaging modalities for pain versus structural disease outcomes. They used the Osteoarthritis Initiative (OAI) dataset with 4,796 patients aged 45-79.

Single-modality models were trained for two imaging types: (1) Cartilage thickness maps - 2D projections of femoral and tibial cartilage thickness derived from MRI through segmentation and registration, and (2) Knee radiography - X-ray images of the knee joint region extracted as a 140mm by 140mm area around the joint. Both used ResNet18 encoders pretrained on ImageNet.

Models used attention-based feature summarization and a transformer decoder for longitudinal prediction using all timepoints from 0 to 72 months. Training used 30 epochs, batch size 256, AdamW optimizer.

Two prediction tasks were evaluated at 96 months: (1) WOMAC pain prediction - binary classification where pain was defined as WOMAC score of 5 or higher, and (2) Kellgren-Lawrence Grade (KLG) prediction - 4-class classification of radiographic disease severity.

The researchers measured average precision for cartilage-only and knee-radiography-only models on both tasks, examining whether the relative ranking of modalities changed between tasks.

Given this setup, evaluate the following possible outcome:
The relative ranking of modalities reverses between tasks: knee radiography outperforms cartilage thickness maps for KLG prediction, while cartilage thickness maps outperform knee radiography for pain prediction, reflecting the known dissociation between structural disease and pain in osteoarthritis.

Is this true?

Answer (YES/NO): NO